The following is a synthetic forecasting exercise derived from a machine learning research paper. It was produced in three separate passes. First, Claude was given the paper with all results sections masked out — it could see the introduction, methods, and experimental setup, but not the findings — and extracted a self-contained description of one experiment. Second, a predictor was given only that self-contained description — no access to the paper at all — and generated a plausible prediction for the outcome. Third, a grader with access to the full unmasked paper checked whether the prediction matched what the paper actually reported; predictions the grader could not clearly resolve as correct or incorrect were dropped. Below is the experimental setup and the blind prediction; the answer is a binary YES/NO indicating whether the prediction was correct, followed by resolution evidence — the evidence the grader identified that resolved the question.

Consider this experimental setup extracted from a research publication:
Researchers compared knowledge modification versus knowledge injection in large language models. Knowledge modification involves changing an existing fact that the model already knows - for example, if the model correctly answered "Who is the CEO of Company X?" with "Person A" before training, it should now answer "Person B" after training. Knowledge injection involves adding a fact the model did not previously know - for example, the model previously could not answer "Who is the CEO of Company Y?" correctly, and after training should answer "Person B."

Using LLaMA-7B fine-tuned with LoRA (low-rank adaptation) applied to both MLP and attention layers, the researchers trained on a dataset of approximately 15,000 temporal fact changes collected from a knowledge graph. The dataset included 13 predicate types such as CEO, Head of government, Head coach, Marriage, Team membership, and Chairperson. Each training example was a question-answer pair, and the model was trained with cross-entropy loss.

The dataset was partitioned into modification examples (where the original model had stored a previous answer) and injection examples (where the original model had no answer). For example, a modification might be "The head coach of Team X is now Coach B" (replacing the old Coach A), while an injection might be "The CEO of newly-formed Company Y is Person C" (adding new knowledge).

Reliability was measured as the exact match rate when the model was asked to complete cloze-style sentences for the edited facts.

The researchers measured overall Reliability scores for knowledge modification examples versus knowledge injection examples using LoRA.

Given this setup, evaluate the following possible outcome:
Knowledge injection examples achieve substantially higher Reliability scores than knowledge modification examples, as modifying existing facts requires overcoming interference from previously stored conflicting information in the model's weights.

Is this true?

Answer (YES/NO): NO